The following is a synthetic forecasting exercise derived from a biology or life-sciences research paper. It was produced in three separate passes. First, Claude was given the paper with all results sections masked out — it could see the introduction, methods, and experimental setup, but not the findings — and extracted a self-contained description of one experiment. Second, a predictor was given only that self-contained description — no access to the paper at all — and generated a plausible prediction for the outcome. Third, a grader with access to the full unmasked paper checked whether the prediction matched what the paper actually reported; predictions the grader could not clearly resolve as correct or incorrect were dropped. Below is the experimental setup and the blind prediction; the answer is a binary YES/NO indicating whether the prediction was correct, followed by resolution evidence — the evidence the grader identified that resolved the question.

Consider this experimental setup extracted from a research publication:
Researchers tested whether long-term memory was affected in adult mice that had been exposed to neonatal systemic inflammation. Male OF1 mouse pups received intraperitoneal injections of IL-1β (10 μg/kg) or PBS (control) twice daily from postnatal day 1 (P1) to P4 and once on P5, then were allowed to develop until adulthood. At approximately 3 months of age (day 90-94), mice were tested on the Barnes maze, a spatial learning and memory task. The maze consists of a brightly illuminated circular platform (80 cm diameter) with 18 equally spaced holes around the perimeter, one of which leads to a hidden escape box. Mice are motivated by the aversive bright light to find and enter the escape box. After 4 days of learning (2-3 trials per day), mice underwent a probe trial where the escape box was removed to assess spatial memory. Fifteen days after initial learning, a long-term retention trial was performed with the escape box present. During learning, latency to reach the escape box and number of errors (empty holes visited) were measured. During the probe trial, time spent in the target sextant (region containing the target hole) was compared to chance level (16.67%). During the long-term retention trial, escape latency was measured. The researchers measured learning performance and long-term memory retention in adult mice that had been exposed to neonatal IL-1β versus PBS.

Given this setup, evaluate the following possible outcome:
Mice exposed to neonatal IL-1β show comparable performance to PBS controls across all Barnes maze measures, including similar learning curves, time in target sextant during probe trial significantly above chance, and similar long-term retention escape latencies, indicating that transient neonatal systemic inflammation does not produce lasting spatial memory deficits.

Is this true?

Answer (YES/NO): NO